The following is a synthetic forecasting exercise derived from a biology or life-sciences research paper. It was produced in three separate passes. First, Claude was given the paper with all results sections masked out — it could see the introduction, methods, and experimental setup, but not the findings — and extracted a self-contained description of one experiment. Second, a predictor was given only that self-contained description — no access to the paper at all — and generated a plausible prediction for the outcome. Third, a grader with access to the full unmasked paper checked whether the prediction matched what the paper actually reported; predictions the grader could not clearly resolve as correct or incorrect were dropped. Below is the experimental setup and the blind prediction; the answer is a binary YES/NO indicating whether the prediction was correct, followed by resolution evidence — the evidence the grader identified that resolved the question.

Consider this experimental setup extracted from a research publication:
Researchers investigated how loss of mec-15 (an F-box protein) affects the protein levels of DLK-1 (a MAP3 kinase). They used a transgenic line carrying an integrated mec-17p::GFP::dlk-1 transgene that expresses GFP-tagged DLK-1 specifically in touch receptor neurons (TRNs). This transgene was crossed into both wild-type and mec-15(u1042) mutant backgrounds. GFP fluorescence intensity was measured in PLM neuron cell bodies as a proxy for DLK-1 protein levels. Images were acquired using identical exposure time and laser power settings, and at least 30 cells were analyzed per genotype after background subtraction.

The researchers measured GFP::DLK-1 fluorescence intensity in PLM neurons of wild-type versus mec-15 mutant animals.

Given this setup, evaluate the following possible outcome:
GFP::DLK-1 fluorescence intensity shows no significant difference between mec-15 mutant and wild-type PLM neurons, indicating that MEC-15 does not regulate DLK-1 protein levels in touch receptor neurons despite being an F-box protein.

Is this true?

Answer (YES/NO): NO